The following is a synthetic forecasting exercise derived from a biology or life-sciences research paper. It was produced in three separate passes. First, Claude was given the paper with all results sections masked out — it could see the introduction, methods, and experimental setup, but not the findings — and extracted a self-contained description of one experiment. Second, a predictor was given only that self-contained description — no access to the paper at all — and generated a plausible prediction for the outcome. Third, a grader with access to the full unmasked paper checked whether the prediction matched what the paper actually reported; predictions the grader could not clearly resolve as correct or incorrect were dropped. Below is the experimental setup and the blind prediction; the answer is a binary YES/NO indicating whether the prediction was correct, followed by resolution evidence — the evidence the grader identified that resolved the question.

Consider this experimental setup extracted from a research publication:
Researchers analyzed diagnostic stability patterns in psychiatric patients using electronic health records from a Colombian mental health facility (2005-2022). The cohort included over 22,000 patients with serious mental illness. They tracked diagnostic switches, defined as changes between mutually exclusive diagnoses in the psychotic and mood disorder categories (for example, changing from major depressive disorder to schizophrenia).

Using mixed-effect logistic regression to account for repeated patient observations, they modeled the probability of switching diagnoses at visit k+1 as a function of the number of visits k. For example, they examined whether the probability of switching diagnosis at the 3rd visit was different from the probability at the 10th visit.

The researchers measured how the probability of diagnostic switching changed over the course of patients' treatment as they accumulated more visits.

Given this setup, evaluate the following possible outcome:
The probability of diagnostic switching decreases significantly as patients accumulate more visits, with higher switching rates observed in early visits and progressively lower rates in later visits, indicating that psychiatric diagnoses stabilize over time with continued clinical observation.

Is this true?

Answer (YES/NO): YES